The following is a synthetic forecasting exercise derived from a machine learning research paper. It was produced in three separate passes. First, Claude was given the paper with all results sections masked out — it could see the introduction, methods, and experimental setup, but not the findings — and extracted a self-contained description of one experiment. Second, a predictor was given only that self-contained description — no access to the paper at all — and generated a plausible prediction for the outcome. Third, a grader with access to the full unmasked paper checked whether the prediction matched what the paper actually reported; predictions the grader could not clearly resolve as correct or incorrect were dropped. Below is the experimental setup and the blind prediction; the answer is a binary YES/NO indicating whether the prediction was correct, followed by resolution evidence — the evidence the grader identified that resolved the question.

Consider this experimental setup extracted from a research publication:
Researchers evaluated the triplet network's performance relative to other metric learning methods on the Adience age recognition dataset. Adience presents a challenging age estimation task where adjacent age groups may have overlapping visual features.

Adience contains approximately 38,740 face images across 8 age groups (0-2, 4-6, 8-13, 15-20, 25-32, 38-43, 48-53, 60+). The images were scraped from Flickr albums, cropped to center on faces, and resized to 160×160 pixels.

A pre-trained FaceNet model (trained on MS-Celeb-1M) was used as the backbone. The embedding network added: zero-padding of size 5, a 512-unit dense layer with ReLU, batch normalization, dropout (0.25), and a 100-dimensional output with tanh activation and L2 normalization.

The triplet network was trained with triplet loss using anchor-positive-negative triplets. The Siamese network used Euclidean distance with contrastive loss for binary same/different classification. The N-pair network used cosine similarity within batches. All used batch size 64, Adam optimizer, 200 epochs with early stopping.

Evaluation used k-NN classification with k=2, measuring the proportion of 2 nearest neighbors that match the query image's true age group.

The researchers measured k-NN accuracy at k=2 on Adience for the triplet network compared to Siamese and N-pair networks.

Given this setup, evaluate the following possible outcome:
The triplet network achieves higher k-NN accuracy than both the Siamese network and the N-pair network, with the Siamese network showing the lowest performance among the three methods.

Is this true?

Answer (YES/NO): NO